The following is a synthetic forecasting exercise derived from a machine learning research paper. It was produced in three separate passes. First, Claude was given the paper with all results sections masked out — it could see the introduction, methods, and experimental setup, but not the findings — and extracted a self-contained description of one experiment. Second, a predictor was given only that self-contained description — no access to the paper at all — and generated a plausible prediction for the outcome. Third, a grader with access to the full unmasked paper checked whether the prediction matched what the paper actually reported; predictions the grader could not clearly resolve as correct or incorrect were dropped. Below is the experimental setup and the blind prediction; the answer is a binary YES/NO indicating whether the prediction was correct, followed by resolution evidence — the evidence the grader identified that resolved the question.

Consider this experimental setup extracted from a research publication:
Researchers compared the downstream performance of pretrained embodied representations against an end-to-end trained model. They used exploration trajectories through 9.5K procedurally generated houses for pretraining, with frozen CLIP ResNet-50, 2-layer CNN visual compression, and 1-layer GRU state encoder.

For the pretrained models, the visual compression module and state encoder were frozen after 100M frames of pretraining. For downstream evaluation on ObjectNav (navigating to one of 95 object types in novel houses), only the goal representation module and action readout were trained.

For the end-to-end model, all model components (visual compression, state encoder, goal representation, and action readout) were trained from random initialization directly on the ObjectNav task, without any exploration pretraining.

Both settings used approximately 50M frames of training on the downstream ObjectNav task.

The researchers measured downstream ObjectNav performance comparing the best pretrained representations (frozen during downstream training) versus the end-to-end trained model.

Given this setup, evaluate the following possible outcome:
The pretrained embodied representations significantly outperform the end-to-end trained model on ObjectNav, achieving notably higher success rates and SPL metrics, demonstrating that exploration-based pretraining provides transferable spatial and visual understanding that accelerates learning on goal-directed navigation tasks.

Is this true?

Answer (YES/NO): NO